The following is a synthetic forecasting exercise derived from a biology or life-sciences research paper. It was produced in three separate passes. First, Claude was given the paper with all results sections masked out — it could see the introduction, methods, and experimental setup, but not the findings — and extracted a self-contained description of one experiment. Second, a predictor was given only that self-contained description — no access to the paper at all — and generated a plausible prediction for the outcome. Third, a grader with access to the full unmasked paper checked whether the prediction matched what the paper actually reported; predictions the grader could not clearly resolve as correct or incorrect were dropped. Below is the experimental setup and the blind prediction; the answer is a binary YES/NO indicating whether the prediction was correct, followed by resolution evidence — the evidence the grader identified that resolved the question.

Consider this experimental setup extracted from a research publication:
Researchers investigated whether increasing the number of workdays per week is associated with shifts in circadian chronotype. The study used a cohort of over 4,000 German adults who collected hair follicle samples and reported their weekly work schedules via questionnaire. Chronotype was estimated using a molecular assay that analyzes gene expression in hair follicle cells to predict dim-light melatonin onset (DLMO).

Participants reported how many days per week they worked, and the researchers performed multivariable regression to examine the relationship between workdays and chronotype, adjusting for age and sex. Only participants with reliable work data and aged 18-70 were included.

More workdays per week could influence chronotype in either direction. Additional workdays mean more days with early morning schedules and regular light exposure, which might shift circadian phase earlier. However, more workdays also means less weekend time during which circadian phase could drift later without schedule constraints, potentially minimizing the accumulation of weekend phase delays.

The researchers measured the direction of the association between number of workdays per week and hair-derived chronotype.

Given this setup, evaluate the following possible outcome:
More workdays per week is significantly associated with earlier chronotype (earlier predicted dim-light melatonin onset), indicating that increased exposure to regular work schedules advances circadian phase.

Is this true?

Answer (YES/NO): YES